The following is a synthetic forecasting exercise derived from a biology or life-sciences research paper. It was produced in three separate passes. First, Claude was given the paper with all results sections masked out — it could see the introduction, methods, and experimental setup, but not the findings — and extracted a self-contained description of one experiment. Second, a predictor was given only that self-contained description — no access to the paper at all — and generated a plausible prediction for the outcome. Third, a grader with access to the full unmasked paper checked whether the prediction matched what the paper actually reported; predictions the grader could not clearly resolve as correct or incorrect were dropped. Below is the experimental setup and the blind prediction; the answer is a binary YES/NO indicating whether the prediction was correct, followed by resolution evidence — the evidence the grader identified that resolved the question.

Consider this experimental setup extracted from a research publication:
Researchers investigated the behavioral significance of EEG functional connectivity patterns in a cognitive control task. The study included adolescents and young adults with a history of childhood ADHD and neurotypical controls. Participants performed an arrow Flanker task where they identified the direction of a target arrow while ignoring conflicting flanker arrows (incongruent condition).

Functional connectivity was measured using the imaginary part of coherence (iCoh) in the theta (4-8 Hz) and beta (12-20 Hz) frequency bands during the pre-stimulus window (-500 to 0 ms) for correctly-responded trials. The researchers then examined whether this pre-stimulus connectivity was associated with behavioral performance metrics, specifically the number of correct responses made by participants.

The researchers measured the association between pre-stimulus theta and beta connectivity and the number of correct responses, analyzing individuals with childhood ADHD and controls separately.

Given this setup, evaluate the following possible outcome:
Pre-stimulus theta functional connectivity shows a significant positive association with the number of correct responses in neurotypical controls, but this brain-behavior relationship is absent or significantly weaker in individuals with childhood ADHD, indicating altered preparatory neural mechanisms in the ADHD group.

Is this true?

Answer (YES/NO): NO